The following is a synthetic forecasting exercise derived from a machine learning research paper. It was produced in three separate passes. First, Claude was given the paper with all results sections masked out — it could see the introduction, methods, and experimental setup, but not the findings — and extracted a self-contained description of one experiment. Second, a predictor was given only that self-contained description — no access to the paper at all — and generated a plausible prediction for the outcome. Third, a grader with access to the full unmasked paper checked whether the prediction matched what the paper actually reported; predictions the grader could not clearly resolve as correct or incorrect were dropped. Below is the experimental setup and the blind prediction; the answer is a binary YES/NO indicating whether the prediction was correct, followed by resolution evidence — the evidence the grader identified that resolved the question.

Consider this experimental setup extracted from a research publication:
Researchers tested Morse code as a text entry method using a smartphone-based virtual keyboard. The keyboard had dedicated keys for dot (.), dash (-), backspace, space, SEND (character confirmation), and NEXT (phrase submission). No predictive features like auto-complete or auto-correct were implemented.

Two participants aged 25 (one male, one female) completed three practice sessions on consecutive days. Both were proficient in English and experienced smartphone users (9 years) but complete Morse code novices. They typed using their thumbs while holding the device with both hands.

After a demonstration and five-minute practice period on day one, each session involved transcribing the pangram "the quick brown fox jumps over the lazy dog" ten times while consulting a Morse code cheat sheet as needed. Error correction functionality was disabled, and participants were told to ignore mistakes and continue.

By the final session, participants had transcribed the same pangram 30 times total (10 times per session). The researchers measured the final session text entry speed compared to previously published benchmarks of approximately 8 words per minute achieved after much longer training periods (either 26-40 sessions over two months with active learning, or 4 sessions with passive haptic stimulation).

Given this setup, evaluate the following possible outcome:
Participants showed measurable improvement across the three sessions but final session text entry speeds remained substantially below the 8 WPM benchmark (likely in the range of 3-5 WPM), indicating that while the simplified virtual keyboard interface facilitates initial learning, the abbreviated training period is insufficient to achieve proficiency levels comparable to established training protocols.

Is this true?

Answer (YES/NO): NO